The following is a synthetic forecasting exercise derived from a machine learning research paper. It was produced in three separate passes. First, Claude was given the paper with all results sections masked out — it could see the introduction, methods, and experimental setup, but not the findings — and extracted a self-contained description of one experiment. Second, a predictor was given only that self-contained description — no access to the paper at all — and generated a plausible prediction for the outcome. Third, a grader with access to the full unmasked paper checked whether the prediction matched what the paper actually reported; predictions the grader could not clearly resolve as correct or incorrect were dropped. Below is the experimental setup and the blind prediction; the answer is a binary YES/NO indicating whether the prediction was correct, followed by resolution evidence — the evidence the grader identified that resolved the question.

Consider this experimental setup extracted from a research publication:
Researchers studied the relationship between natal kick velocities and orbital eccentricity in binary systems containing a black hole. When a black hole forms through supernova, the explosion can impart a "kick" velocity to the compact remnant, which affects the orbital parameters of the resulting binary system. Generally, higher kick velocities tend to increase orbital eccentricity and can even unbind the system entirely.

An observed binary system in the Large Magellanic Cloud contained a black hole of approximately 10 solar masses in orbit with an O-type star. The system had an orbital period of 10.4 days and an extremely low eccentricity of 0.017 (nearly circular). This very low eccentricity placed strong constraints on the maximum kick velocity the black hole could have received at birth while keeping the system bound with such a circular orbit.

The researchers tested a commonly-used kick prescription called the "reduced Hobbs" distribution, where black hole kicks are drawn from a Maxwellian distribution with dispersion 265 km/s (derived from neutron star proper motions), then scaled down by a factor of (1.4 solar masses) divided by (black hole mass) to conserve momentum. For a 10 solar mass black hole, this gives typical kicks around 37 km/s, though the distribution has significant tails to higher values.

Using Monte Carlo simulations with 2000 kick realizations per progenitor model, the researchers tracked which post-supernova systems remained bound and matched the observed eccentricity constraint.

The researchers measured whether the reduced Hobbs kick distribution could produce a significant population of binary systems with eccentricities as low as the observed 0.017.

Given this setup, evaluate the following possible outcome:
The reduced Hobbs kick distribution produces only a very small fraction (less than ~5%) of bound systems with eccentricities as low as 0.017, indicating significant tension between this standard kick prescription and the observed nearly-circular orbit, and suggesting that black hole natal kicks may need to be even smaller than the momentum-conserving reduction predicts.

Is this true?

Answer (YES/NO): YES